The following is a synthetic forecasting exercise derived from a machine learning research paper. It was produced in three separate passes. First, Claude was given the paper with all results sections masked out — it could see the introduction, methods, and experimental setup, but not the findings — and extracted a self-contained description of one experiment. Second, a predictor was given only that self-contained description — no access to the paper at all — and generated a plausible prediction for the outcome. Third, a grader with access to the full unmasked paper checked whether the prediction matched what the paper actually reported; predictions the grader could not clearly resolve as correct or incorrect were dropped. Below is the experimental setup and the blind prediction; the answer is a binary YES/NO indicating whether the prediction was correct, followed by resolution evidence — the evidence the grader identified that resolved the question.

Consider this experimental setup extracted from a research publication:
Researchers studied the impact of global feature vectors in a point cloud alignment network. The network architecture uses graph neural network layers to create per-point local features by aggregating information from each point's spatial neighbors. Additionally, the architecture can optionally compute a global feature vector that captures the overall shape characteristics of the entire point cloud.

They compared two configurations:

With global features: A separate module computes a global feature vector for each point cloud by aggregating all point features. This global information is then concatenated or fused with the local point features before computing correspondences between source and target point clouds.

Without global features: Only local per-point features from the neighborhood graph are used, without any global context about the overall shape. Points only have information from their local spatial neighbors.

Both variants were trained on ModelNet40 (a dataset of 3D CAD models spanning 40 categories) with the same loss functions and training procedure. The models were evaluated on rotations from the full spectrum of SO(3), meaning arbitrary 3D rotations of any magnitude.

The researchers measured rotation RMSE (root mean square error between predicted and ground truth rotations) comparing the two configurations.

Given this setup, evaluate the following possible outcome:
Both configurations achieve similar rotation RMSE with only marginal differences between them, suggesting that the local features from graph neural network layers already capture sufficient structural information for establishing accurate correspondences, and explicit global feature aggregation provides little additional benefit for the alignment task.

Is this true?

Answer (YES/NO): NO